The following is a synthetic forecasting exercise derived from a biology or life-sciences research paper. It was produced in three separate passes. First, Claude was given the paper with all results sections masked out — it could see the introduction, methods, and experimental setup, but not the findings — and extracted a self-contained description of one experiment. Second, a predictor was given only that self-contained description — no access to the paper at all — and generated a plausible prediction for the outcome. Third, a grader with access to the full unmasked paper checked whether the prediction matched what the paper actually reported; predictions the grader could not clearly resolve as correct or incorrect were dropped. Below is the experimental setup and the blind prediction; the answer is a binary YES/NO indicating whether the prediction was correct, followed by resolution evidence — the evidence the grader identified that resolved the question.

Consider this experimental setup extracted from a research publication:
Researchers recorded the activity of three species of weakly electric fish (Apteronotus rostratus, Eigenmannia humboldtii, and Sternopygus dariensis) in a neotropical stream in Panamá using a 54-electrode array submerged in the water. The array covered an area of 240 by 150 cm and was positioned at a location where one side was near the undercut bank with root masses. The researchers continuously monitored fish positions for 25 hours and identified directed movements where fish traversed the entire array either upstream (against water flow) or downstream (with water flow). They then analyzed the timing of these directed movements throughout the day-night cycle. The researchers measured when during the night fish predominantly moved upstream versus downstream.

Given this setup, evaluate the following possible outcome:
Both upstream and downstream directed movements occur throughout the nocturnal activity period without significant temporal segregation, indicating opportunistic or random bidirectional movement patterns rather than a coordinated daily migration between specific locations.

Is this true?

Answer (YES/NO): NO